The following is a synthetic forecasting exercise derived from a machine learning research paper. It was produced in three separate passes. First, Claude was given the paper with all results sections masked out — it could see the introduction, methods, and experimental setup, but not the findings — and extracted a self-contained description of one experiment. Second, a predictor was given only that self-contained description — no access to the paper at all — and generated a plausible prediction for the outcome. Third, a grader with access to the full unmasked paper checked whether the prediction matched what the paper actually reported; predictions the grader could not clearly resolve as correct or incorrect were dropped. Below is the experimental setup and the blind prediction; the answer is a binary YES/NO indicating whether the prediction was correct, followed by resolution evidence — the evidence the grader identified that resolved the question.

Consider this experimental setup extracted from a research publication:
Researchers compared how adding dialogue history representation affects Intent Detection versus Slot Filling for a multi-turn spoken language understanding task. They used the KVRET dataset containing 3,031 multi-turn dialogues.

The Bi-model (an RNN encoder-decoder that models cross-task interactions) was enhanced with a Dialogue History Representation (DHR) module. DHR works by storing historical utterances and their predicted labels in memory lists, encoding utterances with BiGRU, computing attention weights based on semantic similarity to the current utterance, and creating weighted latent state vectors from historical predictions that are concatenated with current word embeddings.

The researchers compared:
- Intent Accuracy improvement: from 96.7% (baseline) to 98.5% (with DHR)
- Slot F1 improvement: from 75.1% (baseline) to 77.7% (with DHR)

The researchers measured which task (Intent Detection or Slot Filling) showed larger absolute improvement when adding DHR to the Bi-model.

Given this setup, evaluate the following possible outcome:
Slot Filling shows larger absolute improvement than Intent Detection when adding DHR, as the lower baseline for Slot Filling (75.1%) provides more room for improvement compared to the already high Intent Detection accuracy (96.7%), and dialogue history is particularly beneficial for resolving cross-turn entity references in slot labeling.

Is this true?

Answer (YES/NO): YES